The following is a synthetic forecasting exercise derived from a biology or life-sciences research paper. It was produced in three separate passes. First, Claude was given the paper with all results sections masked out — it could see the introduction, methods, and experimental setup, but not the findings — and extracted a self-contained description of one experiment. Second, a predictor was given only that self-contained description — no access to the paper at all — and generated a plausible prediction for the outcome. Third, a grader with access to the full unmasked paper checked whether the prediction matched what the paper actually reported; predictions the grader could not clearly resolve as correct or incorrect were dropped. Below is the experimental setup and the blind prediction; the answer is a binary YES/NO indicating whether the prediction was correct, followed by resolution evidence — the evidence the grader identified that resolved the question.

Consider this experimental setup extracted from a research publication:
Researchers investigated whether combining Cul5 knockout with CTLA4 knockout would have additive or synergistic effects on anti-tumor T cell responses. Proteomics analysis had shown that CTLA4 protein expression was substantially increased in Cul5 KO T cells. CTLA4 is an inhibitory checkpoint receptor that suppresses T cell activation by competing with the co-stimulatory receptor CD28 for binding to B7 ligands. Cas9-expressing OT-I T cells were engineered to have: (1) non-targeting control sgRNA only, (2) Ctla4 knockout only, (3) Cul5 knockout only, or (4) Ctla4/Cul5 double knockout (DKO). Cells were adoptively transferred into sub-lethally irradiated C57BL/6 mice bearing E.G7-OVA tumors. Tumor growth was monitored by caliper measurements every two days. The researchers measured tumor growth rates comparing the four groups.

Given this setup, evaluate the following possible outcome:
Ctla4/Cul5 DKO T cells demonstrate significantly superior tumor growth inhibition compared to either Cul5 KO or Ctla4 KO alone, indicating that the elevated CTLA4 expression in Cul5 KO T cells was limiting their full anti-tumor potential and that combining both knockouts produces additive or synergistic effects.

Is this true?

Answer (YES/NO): YES